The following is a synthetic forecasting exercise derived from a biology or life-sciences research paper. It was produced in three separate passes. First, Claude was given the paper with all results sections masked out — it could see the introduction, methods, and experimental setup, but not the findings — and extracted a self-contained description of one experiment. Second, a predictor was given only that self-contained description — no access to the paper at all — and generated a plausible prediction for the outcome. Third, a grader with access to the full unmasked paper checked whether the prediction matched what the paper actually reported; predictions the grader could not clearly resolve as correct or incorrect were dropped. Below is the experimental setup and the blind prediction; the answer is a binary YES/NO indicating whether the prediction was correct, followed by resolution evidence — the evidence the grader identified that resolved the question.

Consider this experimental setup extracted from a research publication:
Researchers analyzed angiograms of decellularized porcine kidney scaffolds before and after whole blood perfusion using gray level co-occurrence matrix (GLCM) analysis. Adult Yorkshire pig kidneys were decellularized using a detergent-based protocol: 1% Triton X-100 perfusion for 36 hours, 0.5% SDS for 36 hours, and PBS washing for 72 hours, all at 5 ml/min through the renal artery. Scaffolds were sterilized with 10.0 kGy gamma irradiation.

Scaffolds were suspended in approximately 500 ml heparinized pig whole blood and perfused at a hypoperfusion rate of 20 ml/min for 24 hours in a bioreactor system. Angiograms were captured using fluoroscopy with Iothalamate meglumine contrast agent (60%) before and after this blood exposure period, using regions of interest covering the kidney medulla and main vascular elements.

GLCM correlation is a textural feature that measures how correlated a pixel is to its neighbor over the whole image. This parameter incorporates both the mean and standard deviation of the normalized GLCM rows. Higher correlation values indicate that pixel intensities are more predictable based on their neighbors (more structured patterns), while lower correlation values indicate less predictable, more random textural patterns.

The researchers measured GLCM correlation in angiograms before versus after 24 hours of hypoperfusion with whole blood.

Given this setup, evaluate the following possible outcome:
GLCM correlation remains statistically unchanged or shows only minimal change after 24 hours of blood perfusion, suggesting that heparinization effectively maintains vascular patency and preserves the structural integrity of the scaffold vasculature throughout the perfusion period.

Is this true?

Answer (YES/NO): NO